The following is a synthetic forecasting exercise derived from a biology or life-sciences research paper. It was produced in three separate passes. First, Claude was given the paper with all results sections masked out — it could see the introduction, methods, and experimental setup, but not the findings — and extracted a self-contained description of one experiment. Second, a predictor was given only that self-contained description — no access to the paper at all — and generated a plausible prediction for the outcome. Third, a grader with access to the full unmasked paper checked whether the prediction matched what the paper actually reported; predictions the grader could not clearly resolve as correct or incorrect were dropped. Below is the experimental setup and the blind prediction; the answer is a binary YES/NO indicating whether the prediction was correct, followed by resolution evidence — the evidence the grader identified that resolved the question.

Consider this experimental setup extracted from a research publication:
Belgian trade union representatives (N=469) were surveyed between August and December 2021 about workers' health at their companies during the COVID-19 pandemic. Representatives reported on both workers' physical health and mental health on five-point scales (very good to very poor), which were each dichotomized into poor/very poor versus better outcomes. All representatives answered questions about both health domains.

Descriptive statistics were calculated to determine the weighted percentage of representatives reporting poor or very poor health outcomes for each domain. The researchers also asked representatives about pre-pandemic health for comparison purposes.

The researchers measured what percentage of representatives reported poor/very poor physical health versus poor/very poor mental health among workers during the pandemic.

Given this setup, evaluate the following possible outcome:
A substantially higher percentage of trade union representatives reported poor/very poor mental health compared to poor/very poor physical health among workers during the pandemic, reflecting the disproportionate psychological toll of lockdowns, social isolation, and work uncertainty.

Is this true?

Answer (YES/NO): YES